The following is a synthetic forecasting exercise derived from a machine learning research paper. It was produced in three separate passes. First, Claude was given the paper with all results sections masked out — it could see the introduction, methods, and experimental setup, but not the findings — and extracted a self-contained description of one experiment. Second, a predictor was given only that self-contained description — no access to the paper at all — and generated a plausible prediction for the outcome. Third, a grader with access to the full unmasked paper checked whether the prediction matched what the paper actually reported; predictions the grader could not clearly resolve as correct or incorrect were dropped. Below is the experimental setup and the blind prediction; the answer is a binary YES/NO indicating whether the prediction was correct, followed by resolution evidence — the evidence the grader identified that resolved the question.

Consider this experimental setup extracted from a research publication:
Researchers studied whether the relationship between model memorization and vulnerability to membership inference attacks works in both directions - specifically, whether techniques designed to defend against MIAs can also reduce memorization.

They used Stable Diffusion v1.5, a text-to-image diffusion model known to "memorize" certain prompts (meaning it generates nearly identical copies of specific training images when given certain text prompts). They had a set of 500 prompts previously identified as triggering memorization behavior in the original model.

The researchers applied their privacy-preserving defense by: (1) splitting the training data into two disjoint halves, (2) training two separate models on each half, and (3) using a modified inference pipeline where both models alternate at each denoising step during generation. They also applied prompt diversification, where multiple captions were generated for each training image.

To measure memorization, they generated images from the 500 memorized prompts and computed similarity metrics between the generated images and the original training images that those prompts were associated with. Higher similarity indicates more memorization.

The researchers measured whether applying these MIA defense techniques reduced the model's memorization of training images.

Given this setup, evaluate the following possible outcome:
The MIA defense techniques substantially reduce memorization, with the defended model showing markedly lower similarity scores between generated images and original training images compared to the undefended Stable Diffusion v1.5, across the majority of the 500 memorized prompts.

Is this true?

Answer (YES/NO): YES